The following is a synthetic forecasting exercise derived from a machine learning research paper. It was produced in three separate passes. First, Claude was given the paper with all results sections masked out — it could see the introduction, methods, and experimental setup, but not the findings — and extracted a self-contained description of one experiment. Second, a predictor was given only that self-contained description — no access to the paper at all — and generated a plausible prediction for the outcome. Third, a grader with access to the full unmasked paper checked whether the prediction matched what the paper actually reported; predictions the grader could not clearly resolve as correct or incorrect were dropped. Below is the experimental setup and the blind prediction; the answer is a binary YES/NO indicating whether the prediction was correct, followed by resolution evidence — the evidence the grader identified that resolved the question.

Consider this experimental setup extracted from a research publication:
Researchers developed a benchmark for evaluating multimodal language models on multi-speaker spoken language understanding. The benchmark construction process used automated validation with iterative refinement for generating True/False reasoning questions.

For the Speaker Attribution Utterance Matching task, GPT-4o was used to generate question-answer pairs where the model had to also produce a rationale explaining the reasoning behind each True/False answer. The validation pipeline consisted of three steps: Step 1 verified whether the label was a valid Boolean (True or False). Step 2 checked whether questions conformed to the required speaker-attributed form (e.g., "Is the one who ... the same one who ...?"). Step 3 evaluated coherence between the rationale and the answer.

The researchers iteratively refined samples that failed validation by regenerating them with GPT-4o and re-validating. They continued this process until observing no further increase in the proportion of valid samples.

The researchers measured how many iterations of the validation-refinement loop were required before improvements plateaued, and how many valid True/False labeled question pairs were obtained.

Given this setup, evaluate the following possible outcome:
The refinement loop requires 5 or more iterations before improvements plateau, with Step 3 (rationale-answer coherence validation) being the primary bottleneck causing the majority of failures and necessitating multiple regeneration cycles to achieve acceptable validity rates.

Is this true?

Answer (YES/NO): NO